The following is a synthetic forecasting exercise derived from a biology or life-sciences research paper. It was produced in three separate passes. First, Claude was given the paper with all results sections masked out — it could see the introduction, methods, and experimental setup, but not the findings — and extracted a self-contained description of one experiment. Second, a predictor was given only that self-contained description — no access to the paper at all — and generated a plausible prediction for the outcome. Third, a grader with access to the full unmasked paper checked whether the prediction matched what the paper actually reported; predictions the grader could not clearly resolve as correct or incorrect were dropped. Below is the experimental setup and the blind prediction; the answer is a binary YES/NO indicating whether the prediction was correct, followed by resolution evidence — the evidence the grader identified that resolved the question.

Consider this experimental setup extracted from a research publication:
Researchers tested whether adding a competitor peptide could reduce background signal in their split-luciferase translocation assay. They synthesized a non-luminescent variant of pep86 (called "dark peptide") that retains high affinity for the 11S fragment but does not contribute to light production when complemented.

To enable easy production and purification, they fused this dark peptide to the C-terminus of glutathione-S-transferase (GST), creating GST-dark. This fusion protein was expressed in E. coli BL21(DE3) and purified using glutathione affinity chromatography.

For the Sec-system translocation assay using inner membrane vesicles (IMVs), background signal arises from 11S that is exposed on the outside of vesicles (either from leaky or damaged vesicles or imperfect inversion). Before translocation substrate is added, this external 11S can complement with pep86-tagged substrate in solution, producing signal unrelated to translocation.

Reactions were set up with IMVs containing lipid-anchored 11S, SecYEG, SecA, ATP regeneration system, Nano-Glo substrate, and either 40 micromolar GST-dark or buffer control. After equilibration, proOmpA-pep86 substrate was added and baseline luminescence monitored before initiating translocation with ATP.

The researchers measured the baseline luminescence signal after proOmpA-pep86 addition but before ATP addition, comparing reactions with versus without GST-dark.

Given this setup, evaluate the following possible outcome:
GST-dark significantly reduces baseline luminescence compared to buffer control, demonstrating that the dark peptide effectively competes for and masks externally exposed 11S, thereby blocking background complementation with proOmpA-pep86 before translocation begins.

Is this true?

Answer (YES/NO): YES